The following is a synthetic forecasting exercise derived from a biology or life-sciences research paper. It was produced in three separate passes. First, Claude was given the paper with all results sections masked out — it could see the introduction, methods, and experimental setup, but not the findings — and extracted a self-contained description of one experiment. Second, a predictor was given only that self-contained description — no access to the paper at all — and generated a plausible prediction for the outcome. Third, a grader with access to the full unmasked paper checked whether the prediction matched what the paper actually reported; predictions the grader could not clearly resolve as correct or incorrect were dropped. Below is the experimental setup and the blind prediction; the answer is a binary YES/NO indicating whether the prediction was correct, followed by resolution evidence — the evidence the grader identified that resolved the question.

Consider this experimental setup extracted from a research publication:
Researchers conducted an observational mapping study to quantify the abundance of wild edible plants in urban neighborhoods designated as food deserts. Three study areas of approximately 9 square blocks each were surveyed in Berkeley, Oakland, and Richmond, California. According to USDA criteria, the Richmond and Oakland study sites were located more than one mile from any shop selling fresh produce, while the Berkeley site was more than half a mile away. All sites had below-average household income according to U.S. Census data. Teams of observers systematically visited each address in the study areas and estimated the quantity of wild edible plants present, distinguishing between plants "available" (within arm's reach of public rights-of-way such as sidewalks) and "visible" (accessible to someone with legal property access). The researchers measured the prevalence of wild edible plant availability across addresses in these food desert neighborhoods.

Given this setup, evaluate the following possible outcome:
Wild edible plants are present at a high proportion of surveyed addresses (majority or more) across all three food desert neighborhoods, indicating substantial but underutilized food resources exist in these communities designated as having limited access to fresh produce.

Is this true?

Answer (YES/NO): YES